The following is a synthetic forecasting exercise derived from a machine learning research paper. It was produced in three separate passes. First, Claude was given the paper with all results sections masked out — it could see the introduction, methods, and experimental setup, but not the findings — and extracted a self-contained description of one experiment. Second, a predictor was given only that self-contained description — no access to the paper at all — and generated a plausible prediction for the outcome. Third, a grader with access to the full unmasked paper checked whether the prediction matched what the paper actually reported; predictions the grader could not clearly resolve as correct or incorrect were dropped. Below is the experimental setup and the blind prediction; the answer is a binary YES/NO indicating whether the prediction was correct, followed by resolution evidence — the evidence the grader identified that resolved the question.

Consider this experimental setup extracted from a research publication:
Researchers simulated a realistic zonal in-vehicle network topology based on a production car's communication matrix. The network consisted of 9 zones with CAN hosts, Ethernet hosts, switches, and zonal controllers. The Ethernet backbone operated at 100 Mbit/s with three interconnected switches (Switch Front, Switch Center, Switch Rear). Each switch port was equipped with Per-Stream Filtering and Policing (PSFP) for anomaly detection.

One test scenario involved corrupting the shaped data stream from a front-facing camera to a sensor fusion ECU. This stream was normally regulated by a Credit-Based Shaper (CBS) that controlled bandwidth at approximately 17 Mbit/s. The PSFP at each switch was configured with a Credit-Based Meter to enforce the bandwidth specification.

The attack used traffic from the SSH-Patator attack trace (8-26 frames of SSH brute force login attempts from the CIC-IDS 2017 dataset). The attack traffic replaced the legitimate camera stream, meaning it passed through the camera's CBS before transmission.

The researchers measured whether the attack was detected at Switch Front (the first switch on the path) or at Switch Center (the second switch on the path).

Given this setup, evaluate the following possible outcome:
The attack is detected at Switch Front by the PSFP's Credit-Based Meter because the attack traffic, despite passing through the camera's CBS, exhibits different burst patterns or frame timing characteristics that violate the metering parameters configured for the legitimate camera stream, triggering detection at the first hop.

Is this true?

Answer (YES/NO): NO